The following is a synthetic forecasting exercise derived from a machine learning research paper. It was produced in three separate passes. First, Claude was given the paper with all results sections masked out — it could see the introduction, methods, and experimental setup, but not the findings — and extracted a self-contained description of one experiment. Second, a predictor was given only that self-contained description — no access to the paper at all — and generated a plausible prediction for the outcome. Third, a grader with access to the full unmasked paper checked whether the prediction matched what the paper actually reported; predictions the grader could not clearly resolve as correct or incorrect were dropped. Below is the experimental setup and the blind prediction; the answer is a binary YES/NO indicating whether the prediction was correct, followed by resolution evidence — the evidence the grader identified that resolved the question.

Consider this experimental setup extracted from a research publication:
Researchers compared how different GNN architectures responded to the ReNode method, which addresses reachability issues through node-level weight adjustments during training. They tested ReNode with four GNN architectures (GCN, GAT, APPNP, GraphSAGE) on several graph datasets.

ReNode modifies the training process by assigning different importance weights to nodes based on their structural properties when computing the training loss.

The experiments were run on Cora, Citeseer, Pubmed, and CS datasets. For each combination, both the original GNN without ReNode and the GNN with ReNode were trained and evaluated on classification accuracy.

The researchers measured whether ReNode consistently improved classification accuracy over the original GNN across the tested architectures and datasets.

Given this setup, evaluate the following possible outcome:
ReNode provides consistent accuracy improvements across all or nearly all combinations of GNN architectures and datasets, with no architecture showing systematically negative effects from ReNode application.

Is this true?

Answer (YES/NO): NO